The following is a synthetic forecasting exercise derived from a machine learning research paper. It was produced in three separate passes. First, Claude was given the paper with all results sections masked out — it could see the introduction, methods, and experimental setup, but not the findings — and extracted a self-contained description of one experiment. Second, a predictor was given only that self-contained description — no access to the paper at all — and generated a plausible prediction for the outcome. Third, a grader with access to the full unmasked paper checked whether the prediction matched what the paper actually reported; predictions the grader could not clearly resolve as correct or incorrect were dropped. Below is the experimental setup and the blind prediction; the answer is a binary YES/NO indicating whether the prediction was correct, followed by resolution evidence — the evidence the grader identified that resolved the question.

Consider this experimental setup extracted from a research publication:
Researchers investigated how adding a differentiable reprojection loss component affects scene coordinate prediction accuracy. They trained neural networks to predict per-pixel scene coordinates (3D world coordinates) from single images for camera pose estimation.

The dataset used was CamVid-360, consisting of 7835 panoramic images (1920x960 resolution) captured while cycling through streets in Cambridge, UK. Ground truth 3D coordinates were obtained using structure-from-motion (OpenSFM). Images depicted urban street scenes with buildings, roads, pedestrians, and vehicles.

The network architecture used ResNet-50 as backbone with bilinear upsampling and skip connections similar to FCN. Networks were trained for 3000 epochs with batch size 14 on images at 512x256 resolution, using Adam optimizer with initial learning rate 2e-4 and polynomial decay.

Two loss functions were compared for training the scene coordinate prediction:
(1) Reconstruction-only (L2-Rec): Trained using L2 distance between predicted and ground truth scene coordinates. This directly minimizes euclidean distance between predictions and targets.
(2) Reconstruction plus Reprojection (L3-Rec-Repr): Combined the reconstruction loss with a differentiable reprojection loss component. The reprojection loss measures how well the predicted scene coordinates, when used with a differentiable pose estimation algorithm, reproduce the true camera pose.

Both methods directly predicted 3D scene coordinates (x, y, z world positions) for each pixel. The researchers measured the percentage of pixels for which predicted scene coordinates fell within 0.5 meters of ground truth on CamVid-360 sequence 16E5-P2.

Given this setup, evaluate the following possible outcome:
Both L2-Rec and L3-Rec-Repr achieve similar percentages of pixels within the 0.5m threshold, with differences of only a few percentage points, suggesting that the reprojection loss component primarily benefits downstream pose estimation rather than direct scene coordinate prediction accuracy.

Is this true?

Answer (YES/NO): YES